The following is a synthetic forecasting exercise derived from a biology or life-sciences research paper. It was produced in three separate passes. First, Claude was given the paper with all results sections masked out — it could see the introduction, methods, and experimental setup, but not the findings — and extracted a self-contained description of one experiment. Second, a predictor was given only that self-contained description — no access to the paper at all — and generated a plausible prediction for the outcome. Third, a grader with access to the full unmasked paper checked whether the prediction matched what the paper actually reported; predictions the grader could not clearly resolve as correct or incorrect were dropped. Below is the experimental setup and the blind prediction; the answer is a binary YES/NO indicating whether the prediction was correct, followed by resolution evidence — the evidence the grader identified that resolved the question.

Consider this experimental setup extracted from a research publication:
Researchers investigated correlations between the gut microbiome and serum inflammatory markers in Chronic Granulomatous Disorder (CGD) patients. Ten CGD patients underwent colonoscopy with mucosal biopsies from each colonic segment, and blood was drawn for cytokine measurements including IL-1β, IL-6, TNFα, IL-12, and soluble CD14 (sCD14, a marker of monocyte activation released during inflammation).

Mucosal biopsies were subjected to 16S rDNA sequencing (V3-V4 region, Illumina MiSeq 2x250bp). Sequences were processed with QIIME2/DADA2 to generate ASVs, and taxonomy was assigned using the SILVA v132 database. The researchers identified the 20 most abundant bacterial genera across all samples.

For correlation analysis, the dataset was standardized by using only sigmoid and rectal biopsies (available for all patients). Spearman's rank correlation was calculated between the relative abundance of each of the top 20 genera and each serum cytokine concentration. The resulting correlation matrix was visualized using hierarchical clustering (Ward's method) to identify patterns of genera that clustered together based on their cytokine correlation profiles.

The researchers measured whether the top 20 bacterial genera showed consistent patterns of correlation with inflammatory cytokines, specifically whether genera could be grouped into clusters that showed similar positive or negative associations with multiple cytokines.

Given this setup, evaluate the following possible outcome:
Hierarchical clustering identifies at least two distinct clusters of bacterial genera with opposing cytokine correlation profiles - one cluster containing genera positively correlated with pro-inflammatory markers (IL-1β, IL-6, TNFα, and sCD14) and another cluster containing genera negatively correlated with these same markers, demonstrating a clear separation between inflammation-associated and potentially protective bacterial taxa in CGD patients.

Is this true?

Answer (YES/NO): NO